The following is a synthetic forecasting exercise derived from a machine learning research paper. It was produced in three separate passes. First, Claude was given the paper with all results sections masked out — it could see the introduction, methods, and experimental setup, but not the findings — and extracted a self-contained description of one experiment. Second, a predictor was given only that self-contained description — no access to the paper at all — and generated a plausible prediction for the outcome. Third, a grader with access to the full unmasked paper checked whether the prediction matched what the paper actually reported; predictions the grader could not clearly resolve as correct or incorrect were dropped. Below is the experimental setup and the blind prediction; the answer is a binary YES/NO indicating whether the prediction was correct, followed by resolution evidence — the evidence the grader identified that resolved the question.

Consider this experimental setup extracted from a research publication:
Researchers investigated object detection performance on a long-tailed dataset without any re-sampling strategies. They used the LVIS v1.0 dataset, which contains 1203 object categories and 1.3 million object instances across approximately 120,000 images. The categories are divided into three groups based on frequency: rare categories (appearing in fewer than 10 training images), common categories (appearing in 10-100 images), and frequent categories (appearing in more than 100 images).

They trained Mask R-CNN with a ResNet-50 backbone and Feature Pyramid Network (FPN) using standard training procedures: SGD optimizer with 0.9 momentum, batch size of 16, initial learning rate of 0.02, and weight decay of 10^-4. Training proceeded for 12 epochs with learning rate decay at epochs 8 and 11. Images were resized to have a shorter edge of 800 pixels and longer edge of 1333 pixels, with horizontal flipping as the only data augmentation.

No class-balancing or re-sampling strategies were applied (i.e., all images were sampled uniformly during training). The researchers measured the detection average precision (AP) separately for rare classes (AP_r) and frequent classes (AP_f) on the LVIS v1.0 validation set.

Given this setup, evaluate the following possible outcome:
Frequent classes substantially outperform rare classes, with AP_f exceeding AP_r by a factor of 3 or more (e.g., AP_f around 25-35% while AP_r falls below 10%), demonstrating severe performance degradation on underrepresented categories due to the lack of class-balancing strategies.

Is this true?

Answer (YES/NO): YES